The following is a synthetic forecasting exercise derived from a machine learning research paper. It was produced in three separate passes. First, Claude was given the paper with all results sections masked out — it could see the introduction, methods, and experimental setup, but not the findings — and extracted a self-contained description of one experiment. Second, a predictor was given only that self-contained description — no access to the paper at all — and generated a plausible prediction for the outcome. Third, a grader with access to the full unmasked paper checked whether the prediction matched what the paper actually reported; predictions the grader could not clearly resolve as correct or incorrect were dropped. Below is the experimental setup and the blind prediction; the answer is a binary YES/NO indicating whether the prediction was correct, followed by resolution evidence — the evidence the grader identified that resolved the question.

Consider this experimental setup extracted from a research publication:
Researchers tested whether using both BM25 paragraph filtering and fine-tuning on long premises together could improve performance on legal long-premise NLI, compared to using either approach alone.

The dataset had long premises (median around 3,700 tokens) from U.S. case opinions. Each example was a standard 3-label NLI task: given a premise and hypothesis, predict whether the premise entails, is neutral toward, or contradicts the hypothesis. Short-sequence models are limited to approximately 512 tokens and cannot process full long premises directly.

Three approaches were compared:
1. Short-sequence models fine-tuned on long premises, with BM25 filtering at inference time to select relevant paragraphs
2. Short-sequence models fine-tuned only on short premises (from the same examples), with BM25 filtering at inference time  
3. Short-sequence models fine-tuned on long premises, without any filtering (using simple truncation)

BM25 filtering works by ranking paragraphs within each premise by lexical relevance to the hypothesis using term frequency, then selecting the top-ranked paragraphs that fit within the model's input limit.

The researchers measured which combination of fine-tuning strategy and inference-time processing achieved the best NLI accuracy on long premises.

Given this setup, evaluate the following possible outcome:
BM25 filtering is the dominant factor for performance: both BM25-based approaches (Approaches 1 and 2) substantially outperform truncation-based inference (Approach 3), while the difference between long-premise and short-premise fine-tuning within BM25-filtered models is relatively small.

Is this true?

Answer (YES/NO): NO